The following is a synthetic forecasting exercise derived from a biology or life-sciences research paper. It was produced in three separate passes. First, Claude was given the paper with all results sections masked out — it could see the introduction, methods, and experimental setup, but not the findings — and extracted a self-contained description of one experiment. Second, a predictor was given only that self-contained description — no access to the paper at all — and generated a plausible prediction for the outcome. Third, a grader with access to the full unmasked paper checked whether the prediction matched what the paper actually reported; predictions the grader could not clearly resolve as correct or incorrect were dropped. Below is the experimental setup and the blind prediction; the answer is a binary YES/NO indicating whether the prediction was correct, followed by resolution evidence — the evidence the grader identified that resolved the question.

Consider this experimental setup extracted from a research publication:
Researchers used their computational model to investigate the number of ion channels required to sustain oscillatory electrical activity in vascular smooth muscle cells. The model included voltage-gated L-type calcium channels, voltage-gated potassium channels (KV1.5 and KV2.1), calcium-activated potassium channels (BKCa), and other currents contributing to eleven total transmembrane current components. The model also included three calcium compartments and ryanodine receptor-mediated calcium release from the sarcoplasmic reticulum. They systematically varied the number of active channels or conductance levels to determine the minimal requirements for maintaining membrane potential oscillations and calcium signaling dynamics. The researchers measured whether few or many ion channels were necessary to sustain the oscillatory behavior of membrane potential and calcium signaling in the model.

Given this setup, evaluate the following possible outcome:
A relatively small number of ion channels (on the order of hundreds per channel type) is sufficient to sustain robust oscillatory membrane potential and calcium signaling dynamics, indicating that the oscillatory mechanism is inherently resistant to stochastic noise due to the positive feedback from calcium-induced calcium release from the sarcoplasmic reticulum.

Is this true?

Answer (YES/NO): NO